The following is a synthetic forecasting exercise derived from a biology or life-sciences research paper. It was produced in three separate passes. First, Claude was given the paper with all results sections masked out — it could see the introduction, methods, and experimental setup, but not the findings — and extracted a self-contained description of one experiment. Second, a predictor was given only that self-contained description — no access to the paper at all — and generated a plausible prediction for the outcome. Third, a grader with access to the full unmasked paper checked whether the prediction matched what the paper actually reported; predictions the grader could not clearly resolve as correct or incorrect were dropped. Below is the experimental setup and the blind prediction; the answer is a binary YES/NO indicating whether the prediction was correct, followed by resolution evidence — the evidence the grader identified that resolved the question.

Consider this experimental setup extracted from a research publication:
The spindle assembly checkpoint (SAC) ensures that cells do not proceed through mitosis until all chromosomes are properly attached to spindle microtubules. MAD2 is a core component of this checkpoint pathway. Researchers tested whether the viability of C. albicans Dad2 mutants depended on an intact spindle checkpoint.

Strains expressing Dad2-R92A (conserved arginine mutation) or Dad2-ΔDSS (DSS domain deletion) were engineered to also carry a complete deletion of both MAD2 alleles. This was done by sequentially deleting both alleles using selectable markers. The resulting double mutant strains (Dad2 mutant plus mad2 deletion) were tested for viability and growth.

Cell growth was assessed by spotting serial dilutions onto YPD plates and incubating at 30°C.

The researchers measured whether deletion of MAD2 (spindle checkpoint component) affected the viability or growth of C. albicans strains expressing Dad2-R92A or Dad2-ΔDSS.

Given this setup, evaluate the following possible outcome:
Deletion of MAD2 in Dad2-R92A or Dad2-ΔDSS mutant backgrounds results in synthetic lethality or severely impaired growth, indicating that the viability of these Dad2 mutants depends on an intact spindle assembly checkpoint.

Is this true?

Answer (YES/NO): NO